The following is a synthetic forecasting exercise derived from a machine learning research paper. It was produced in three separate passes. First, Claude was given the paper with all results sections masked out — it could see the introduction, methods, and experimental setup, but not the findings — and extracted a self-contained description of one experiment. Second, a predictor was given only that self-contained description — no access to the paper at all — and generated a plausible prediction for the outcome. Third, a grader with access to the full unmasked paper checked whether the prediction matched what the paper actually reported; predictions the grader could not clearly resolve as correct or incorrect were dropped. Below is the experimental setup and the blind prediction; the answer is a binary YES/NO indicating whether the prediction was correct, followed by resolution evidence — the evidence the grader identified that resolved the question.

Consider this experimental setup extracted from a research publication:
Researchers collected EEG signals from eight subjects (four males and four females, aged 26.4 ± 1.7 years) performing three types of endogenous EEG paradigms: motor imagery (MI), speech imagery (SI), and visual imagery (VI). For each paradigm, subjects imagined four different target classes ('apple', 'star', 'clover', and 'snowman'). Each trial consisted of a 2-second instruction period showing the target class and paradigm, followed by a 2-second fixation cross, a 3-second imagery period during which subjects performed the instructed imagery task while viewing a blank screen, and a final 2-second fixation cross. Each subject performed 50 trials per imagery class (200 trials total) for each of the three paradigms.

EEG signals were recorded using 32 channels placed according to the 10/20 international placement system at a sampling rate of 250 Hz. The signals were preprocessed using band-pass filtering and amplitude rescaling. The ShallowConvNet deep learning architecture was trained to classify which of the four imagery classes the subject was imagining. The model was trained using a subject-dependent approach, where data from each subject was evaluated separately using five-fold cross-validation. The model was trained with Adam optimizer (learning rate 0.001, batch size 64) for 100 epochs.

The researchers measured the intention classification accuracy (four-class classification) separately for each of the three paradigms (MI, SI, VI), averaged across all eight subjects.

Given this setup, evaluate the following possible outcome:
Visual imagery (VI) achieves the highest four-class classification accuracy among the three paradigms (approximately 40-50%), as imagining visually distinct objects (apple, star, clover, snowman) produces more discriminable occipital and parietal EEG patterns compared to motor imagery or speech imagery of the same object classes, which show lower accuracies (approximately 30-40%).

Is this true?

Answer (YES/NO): NO